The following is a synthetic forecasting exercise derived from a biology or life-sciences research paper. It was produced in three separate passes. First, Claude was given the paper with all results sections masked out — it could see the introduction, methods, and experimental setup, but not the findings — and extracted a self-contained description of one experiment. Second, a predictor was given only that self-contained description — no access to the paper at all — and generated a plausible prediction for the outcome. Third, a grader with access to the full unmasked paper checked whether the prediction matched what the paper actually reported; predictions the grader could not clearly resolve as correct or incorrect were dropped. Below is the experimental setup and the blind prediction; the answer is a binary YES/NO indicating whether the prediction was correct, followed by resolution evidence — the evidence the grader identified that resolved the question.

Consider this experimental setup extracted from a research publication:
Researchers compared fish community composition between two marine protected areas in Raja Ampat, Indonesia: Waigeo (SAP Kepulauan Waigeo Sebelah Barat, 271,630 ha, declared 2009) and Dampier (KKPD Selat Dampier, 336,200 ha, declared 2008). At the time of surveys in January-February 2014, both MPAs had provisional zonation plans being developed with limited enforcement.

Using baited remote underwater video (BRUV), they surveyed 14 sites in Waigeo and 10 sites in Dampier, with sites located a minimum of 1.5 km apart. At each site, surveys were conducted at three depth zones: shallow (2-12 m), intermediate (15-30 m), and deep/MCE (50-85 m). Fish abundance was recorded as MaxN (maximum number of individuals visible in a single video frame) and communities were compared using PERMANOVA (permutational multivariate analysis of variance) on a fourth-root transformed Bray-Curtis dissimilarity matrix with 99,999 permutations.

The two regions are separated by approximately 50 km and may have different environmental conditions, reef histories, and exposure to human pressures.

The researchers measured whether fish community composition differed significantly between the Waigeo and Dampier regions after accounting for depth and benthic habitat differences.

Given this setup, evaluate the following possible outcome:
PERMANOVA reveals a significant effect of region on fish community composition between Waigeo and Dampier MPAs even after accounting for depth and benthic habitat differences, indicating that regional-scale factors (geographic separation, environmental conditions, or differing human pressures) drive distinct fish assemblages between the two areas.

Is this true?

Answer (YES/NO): YES